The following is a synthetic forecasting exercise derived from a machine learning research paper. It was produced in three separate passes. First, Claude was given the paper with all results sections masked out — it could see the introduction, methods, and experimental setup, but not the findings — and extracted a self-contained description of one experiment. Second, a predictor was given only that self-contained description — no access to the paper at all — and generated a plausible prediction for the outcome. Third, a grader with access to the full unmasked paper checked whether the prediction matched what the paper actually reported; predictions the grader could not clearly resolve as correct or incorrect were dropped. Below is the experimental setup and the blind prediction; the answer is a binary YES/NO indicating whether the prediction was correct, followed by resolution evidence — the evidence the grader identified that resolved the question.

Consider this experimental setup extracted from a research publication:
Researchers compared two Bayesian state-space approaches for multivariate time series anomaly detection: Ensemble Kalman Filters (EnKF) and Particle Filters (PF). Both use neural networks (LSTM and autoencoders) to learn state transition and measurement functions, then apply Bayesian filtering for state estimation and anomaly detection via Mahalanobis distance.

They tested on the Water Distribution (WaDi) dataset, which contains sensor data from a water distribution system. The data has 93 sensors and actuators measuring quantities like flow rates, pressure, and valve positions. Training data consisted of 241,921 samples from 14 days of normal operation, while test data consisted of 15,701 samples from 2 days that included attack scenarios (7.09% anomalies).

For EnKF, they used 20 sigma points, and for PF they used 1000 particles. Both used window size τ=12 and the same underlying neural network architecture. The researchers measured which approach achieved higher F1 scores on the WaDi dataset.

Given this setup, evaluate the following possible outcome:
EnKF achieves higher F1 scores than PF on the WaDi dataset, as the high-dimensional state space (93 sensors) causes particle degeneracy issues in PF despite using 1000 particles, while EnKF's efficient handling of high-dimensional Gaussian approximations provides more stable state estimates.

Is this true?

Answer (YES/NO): NO